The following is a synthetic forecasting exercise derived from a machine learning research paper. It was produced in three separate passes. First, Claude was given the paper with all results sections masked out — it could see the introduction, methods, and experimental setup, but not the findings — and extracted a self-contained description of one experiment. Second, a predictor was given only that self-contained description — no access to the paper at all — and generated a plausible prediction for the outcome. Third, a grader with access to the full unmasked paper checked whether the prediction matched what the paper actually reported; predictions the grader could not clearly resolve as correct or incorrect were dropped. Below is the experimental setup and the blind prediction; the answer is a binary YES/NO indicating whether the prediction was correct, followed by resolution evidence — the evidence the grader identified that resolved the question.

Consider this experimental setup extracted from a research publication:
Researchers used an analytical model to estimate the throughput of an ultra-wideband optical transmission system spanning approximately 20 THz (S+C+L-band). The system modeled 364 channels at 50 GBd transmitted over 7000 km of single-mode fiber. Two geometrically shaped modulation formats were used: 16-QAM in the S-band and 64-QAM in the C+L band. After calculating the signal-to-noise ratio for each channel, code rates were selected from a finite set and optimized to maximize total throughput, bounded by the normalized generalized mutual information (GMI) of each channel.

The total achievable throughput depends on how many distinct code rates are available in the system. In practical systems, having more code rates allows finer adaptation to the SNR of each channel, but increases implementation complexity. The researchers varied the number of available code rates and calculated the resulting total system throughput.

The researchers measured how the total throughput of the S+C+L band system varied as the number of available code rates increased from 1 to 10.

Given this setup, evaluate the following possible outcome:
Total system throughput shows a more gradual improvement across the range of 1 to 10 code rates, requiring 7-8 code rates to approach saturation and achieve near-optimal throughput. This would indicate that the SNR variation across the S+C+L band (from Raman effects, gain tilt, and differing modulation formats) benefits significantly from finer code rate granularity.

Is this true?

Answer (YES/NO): NO